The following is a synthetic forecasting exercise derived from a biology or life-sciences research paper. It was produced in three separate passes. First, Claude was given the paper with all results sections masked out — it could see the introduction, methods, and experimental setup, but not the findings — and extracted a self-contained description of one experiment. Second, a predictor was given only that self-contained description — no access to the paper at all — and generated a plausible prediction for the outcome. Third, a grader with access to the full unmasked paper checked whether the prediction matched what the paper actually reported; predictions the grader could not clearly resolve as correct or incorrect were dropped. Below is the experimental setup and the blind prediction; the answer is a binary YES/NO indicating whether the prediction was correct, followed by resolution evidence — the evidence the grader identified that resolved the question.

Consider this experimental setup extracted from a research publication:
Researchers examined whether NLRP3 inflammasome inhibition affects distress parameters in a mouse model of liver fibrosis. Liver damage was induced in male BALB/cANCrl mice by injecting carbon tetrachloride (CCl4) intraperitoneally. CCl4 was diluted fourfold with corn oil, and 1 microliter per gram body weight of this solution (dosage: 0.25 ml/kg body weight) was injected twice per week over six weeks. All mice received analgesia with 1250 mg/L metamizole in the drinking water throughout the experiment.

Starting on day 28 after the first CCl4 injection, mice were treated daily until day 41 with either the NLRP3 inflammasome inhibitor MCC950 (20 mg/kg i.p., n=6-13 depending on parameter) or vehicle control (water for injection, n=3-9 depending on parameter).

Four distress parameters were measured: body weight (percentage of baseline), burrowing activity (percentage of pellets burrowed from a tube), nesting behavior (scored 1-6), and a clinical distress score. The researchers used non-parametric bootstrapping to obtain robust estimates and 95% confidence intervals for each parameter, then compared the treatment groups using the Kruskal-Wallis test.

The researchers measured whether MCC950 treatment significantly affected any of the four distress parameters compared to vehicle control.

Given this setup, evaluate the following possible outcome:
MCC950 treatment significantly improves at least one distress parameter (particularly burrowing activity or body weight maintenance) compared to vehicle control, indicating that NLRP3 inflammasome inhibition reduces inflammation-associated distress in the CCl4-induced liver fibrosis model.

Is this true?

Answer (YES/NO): NO